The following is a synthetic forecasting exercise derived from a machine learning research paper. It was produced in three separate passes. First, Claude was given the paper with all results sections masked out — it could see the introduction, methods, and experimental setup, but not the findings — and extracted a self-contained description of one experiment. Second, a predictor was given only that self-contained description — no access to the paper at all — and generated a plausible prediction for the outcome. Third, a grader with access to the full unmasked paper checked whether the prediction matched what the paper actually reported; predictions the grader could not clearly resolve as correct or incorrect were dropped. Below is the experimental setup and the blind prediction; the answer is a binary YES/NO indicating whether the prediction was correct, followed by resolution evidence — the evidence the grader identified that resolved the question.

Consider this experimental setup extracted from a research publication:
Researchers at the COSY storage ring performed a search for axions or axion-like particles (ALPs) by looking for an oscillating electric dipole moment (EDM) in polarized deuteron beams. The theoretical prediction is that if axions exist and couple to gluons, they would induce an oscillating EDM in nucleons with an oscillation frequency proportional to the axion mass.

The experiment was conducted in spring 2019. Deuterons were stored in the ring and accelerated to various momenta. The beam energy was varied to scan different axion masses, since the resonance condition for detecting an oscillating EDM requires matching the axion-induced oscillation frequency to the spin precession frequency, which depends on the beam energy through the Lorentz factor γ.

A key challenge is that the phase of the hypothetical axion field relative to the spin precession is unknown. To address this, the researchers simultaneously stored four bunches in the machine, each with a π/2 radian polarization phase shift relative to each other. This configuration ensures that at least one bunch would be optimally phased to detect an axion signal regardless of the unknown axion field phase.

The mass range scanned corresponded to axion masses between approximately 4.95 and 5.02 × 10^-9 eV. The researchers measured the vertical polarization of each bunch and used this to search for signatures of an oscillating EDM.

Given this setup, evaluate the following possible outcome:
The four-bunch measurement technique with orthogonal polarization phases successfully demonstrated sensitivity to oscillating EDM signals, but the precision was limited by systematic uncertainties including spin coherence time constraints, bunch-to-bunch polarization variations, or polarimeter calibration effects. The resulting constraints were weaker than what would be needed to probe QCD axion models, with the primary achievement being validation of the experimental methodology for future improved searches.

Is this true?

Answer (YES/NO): NO